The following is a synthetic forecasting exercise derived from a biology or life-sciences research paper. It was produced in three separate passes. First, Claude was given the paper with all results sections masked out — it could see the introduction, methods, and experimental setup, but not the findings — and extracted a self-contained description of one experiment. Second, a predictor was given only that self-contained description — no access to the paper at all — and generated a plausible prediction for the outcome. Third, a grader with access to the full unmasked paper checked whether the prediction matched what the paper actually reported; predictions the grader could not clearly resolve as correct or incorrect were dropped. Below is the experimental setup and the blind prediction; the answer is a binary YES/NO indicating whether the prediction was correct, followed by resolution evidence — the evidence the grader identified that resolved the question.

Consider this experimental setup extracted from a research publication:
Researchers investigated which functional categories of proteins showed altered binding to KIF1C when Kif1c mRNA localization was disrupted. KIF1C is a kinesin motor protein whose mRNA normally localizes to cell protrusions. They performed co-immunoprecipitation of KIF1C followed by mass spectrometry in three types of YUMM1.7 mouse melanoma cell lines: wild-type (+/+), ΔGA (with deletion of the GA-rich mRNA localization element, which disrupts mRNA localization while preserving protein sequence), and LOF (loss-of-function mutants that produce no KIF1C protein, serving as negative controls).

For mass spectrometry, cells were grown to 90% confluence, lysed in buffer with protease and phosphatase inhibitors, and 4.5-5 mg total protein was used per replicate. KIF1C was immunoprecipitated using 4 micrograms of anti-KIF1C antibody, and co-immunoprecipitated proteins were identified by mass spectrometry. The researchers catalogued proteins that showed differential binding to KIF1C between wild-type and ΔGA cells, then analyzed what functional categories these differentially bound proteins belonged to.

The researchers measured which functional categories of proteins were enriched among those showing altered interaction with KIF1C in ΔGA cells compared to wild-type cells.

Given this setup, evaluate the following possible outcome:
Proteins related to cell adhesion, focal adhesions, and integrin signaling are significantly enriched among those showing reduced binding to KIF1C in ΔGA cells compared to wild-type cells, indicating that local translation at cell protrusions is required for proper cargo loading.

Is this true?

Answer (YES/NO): NO